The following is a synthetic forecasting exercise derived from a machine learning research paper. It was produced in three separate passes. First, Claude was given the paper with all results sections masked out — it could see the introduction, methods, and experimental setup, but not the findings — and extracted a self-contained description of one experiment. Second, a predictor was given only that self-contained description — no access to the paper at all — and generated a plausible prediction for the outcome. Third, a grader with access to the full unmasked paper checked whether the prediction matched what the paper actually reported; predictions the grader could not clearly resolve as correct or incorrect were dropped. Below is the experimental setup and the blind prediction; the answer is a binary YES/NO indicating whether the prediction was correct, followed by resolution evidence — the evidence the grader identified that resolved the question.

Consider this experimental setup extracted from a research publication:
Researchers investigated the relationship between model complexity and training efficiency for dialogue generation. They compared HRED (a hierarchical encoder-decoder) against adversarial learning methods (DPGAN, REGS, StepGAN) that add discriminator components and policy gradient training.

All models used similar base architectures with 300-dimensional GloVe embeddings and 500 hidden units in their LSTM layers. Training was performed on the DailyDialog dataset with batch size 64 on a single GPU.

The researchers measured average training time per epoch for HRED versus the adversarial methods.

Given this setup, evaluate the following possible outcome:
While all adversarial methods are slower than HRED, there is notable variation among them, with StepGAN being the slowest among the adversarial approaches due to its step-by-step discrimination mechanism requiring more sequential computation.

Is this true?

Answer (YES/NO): YES